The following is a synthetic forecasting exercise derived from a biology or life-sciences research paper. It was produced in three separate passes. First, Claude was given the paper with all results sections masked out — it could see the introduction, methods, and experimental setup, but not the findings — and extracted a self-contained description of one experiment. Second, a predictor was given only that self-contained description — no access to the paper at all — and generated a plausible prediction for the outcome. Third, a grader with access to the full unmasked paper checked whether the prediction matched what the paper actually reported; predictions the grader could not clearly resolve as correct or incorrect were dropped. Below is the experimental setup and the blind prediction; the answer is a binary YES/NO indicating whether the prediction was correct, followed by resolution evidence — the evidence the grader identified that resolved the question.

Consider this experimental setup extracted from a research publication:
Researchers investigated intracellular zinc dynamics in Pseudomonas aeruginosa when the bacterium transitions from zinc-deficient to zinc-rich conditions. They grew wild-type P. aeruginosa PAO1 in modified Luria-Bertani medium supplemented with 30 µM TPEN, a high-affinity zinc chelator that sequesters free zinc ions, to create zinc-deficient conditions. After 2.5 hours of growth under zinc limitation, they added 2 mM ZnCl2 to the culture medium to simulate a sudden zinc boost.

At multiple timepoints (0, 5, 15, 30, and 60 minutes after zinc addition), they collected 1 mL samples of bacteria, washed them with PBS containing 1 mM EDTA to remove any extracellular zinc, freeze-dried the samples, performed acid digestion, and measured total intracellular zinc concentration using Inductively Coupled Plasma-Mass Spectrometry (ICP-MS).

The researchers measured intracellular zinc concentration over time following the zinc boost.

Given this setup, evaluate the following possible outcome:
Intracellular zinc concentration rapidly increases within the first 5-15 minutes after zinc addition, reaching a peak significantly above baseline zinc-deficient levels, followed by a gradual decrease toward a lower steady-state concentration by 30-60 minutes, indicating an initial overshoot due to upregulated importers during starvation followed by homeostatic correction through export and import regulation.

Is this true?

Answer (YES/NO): YES